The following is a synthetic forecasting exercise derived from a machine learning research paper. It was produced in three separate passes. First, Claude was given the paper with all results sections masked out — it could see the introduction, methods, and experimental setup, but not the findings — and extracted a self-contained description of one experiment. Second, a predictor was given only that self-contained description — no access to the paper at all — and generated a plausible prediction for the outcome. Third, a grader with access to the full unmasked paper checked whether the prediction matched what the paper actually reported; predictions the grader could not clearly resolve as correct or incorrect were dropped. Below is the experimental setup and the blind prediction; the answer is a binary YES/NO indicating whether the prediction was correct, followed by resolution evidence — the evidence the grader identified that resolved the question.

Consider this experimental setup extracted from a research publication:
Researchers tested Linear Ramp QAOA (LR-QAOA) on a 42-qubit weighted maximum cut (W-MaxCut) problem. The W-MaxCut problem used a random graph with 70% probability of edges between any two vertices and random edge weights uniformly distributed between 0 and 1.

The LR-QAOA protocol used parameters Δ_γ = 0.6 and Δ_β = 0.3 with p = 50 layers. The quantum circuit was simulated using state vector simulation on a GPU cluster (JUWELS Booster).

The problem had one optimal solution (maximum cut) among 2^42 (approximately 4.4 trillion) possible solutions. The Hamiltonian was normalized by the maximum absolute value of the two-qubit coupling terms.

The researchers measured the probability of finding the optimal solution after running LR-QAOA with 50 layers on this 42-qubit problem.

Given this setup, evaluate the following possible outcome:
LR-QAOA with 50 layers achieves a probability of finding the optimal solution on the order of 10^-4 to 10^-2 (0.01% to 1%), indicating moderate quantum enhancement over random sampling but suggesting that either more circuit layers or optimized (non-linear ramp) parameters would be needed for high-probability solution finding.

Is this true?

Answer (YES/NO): NO